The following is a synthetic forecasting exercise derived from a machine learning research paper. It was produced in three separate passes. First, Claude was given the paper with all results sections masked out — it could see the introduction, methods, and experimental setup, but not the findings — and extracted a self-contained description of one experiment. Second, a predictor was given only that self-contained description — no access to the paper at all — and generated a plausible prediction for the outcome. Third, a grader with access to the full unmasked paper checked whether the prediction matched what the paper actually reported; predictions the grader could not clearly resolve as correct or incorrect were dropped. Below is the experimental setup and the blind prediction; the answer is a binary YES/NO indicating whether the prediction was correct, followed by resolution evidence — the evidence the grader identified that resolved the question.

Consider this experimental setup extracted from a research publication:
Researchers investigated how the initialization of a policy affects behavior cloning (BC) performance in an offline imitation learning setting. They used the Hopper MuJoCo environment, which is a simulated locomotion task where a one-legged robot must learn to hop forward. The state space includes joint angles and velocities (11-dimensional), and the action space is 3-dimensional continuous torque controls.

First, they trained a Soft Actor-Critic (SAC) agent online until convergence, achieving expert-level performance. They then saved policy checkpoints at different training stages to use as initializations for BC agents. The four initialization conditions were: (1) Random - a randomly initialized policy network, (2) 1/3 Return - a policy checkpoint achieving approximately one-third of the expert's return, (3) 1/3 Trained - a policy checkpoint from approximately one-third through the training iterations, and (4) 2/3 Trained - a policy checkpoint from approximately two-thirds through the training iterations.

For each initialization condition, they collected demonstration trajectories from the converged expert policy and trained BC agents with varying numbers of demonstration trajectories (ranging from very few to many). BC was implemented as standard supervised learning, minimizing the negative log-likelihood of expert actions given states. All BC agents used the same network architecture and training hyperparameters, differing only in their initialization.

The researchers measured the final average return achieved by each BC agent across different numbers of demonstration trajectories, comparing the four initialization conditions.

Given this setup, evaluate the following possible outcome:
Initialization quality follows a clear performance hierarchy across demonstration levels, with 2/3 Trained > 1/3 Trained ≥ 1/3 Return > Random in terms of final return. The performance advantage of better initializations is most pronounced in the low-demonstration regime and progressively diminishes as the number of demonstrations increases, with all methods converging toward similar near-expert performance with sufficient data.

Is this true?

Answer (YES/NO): NO